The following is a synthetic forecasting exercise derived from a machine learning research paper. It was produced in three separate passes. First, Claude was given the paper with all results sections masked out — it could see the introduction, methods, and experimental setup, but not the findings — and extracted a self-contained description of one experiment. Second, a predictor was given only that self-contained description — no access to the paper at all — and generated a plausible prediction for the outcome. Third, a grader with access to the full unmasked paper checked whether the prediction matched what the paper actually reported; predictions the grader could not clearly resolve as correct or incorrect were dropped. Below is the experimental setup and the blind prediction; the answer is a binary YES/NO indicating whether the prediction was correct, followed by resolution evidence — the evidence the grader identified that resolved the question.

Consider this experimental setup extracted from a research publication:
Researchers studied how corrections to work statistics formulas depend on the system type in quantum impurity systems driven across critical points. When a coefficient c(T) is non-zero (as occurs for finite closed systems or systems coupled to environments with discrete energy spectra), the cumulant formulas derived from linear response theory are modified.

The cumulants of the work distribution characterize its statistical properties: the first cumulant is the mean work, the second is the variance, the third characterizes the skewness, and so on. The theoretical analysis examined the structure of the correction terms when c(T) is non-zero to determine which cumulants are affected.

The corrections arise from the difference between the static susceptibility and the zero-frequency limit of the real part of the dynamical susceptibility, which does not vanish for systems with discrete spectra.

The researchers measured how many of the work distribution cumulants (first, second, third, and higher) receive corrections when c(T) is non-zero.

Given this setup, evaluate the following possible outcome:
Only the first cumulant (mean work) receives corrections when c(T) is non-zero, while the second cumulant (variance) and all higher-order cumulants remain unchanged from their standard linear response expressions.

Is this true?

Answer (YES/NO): NO